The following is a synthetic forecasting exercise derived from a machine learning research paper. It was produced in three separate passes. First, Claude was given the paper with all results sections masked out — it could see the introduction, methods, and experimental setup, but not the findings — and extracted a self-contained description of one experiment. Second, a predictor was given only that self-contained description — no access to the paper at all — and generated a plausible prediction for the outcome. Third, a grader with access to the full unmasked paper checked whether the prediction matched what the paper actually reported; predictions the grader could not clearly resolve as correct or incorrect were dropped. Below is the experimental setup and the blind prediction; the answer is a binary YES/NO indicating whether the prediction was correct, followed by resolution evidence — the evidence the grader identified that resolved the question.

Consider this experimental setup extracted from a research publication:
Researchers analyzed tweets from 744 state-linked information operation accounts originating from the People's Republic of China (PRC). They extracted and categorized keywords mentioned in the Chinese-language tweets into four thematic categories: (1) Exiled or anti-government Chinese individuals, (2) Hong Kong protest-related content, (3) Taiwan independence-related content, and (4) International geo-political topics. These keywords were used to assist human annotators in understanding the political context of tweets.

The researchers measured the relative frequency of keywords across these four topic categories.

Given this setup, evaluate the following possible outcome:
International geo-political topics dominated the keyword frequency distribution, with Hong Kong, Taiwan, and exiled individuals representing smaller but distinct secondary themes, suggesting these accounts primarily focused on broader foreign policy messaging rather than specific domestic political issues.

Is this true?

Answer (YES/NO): NO